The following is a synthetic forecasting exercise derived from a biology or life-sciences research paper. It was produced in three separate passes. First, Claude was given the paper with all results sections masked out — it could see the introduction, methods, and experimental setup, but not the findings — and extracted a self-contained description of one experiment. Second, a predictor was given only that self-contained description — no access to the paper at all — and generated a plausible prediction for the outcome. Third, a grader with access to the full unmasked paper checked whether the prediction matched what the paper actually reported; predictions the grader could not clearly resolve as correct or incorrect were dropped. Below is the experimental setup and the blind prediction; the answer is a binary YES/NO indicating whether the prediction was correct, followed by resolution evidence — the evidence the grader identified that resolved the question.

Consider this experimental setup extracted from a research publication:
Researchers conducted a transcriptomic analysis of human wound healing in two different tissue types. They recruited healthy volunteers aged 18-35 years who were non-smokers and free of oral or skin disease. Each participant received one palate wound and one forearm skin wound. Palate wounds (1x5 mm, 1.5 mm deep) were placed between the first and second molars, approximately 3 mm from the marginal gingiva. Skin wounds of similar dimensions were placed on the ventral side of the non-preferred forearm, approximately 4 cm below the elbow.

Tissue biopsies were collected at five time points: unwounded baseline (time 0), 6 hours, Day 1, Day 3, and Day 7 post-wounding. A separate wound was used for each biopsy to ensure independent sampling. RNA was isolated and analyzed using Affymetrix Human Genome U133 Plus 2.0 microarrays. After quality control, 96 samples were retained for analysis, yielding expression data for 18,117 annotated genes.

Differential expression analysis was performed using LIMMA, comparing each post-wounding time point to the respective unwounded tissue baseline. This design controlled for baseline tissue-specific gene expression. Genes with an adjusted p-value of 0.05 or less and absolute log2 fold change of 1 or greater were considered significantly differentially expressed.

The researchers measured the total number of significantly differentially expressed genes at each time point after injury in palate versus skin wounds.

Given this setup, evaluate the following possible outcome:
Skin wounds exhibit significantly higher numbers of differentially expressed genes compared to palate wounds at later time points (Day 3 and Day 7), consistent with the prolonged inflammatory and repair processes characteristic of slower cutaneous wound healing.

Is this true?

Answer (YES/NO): YES